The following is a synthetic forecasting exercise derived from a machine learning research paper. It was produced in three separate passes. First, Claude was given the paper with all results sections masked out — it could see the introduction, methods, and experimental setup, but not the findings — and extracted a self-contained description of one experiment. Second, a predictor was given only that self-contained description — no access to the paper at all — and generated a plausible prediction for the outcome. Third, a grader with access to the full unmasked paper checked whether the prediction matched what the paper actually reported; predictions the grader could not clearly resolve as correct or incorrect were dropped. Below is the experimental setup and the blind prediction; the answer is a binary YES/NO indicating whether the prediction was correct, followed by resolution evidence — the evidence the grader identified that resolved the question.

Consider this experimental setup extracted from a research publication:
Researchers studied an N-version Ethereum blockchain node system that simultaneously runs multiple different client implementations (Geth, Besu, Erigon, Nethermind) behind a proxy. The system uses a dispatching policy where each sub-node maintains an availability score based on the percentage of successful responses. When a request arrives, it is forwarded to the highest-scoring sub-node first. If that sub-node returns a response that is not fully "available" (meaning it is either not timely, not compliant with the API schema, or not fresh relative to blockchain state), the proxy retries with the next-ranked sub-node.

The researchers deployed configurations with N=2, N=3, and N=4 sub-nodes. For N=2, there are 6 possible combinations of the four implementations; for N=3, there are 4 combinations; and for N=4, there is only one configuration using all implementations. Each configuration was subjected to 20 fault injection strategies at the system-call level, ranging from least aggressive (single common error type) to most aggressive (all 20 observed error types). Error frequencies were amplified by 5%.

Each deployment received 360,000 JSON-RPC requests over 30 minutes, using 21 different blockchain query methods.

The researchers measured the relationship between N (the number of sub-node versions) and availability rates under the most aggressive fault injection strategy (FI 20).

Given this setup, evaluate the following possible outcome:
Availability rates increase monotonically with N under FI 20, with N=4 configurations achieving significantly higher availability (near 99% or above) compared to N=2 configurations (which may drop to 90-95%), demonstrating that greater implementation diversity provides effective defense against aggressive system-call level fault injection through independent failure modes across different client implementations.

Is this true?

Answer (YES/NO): NO